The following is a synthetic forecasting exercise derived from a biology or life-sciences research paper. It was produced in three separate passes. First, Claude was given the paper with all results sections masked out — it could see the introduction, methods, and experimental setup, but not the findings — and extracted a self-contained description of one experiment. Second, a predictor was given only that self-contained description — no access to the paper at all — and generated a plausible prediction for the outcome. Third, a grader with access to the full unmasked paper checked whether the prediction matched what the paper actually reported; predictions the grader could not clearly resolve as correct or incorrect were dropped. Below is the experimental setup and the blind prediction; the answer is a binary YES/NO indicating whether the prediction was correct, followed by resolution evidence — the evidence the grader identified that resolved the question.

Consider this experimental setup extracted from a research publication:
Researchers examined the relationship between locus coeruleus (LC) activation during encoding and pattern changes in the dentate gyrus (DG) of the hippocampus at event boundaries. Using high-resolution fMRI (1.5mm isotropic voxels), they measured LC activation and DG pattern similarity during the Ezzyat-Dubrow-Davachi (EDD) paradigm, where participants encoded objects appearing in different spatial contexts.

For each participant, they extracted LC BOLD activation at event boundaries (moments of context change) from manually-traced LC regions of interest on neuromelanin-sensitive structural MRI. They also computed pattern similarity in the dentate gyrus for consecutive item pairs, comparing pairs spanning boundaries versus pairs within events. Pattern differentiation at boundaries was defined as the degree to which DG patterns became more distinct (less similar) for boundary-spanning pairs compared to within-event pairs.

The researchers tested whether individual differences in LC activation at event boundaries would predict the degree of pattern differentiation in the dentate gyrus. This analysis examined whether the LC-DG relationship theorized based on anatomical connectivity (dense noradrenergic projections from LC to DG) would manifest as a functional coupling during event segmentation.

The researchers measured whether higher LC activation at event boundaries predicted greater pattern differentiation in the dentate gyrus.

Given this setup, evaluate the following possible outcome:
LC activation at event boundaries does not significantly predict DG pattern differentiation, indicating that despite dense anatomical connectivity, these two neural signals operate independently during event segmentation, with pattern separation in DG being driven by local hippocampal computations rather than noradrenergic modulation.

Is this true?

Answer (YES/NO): NO